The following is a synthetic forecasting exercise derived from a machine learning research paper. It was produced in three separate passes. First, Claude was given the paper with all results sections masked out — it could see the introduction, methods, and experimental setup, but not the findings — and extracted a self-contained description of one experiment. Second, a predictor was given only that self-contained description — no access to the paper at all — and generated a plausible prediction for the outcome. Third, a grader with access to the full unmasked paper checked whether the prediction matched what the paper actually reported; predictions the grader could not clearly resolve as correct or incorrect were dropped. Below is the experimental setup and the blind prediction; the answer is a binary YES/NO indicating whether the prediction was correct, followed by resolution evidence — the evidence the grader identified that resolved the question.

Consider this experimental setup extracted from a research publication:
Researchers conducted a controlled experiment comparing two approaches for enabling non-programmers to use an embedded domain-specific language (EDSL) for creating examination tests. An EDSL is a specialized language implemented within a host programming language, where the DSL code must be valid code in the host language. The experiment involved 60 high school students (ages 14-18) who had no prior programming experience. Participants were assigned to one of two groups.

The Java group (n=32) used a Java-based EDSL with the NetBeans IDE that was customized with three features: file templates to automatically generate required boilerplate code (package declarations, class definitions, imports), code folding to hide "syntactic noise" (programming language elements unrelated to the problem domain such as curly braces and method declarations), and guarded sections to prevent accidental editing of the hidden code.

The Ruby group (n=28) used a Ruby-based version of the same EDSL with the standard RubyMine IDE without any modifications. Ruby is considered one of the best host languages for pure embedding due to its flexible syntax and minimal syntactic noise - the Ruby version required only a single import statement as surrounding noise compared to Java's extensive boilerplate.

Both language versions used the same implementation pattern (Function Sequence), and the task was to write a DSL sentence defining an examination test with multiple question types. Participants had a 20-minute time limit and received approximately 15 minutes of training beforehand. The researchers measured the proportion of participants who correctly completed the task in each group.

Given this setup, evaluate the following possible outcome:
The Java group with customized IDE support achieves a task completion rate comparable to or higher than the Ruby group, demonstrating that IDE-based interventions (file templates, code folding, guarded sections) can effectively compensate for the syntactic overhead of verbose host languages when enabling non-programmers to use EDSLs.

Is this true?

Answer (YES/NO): YES